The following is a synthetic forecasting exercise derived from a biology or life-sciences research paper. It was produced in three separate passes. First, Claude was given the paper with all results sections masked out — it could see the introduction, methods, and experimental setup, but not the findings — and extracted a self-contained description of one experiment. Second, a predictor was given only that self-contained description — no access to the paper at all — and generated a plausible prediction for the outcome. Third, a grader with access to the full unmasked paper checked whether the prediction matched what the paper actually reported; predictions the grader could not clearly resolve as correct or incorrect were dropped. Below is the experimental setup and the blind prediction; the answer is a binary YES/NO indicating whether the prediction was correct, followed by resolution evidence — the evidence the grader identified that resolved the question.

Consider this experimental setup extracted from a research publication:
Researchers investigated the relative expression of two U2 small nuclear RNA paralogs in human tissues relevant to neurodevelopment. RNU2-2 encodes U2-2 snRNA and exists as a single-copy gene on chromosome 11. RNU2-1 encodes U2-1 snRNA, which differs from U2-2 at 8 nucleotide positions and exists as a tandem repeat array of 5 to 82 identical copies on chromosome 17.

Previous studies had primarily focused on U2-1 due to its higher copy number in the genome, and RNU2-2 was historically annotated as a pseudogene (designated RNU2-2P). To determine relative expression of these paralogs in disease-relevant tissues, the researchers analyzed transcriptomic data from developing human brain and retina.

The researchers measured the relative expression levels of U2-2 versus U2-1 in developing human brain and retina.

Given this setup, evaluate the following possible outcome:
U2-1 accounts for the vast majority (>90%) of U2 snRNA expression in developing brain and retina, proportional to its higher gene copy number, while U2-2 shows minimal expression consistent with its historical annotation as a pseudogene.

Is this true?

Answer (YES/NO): NO